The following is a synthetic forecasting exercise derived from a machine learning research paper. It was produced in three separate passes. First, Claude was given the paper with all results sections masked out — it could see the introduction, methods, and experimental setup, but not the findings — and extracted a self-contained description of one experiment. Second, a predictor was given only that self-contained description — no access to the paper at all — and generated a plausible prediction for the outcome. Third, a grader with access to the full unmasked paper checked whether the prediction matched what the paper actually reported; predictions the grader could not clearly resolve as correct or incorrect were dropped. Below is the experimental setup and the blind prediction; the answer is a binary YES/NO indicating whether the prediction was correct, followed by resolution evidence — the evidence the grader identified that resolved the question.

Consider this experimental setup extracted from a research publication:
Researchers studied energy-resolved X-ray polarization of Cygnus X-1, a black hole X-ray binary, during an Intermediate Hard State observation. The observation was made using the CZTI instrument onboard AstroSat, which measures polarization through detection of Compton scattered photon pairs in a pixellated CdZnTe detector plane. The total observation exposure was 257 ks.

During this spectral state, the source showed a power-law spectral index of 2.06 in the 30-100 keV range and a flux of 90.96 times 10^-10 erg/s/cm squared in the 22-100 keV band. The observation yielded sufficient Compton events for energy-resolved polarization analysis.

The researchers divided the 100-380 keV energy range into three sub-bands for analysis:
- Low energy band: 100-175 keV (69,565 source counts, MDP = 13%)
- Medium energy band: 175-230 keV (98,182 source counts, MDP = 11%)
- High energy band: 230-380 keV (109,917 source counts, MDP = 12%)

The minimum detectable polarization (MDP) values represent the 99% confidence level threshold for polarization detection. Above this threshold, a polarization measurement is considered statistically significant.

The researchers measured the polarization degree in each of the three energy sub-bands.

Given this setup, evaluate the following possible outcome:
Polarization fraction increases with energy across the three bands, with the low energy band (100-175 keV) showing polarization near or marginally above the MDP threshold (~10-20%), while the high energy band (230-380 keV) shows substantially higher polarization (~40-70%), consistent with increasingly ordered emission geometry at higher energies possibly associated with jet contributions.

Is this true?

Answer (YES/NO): NO